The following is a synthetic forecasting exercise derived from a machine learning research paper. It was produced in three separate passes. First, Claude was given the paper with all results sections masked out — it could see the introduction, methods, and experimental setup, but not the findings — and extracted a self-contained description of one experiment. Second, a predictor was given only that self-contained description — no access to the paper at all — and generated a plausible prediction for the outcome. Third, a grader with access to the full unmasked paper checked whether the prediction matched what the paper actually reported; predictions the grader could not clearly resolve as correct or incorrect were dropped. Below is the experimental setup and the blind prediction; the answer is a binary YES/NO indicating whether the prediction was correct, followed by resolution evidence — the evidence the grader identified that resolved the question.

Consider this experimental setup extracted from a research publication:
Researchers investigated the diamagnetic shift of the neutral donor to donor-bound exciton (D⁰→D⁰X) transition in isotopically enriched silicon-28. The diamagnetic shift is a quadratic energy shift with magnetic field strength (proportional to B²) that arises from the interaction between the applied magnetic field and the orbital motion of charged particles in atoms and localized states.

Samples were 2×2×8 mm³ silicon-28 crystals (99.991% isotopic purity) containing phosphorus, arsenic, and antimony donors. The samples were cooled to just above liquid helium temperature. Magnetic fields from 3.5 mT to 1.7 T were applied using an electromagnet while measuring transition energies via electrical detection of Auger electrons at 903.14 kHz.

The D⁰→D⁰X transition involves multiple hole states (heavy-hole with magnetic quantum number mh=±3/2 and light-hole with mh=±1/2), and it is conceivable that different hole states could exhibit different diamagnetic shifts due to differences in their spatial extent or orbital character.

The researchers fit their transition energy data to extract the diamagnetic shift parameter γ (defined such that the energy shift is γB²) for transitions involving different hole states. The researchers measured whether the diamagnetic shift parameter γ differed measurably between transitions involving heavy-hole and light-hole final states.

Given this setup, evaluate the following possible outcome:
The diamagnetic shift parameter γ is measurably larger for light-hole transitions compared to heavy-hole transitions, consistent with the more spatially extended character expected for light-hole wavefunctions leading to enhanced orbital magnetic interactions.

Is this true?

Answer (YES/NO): NO